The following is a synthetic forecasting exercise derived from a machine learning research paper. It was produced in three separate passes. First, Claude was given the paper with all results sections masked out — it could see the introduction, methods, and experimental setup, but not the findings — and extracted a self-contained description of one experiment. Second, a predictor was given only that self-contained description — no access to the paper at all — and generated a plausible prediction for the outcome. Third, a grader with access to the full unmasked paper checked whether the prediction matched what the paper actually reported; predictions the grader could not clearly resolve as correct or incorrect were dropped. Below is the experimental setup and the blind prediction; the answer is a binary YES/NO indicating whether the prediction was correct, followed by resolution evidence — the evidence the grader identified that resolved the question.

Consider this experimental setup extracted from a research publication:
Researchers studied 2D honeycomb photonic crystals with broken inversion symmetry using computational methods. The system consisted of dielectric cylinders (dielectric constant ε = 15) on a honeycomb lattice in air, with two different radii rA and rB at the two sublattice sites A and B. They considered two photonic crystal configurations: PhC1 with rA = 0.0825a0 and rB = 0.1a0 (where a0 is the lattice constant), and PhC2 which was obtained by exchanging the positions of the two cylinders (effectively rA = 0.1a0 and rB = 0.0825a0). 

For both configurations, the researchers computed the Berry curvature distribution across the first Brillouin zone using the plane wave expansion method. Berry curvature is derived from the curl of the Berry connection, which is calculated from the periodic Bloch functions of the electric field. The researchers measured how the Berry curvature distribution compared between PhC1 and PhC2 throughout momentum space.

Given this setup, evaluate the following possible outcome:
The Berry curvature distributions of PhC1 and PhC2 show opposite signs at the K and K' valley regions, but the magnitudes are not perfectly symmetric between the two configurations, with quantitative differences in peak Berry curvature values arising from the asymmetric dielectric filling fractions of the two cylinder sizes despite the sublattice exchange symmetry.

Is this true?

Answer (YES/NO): NO